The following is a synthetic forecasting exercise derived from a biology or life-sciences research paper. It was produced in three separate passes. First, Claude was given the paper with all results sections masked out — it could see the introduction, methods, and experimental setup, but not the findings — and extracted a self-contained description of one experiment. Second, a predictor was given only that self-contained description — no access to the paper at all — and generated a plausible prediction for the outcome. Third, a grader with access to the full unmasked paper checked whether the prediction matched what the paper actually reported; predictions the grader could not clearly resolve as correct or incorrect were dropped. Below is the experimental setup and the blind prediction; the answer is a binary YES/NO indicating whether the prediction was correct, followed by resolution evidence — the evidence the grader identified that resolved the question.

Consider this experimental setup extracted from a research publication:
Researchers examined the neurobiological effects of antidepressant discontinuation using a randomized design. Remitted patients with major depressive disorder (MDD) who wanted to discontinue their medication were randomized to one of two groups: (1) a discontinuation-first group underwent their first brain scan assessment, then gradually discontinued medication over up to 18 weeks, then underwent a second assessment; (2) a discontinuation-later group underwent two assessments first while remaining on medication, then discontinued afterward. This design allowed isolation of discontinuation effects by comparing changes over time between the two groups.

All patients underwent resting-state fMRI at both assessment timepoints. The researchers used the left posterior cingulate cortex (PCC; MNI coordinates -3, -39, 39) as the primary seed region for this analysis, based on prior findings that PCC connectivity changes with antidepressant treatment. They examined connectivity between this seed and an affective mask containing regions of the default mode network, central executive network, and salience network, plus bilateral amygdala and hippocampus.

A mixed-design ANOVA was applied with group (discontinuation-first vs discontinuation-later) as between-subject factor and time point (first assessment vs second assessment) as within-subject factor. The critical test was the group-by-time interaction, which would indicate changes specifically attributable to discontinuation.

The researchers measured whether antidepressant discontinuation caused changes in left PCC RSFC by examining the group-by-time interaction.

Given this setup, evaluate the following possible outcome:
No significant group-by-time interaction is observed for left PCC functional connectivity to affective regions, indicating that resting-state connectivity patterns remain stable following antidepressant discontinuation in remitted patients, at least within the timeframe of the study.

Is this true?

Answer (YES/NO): YES